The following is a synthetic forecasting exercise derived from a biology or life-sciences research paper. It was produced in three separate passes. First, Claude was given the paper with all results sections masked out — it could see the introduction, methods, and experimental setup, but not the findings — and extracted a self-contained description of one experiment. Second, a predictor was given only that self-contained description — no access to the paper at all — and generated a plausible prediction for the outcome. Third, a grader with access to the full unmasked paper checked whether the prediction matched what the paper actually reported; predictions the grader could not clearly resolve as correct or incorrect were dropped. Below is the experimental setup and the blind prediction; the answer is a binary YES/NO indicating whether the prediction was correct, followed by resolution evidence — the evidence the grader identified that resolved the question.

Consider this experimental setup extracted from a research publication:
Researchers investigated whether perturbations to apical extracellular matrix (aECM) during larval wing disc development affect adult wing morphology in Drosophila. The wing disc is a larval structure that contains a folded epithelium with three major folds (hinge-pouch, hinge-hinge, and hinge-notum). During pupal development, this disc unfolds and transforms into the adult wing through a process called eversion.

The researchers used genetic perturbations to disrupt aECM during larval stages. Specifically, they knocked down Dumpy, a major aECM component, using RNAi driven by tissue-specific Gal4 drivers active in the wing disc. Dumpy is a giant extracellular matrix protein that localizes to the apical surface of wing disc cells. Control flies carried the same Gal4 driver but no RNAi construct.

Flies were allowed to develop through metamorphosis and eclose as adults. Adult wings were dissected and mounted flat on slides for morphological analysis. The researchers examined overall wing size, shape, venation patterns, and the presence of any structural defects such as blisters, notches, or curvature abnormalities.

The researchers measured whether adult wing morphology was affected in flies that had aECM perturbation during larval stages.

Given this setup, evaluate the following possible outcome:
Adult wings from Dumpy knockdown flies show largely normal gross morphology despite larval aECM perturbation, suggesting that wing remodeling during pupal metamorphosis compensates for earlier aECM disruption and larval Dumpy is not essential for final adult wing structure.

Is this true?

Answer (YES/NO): NO